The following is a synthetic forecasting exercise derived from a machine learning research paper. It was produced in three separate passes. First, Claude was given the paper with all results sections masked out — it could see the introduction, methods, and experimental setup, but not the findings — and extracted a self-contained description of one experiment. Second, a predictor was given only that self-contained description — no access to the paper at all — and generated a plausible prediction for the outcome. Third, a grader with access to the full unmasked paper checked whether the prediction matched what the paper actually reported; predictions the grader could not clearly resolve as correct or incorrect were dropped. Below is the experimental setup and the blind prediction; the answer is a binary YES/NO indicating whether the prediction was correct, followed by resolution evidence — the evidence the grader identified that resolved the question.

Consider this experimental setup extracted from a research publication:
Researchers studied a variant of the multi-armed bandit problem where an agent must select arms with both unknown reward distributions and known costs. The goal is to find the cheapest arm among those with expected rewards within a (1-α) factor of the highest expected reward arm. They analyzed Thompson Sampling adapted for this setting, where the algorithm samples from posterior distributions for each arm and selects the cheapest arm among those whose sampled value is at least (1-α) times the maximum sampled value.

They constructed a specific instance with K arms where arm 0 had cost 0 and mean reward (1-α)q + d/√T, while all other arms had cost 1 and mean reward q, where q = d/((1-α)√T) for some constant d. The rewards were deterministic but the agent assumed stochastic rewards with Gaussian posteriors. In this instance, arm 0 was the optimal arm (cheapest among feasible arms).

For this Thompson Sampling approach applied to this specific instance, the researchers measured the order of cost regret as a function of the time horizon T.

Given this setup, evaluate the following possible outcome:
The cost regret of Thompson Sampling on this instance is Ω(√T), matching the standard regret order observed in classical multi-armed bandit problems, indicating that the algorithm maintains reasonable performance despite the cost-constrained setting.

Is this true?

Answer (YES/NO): NO